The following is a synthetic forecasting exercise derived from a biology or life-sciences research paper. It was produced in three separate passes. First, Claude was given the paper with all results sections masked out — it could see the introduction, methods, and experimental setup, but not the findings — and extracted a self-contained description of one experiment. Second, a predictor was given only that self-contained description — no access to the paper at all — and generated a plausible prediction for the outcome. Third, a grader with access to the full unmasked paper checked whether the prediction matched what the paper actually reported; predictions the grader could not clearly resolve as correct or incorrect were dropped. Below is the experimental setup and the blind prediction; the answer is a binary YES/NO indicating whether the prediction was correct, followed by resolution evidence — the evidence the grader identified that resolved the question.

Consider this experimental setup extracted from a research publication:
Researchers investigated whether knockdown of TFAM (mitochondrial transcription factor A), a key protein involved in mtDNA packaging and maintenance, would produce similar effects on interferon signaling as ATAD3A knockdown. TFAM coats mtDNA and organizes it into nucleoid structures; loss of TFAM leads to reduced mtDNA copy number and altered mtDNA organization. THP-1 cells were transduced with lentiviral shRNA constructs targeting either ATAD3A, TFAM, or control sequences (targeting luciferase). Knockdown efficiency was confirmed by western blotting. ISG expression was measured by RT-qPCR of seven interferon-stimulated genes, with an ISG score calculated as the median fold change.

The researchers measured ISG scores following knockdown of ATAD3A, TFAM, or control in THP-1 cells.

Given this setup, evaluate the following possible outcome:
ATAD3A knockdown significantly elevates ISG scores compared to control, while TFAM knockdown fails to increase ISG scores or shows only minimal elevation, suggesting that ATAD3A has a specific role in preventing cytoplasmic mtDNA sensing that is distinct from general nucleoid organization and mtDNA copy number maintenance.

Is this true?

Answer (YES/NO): NO